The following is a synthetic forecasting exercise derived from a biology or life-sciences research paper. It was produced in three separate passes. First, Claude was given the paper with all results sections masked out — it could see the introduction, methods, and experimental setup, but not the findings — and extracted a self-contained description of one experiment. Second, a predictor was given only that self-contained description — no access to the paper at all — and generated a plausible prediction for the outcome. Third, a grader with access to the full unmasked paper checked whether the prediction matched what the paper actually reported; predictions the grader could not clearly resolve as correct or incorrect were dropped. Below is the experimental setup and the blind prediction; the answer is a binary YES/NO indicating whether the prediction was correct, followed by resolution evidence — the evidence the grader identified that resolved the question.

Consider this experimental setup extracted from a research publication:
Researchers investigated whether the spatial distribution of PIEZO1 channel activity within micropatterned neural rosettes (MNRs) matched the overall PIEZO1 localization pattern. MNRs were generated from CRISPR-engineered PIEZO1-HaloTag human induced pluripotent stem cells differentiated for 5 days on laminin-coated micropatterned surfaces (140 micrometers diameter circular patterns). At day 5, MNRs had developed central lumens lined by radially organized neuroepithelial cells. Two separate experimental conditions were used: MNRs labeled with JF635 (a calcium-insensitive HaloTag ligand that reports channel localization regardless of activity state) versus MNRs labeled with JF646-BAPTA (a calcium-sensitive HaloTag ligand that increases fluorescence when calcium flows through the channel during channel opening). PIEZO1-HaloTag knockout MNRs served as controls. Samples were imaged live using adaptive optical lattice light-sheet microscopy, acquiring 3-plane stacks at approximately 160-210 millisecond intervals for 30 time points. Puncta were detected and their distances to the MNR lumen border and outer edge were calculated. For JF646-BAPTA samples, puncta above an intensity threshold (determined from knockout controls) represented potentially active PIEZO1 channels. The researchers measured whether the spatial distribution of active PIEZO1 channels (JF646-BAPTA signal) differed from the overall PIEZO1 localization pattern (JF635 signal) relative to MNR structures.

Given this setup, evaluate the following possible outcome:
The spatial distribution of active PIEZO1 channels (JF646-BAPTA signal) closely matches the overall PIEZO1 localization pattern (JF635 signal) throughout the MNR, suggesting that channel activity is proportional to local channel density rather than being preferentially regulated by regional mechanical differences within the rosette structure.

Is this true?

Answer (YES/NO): NO